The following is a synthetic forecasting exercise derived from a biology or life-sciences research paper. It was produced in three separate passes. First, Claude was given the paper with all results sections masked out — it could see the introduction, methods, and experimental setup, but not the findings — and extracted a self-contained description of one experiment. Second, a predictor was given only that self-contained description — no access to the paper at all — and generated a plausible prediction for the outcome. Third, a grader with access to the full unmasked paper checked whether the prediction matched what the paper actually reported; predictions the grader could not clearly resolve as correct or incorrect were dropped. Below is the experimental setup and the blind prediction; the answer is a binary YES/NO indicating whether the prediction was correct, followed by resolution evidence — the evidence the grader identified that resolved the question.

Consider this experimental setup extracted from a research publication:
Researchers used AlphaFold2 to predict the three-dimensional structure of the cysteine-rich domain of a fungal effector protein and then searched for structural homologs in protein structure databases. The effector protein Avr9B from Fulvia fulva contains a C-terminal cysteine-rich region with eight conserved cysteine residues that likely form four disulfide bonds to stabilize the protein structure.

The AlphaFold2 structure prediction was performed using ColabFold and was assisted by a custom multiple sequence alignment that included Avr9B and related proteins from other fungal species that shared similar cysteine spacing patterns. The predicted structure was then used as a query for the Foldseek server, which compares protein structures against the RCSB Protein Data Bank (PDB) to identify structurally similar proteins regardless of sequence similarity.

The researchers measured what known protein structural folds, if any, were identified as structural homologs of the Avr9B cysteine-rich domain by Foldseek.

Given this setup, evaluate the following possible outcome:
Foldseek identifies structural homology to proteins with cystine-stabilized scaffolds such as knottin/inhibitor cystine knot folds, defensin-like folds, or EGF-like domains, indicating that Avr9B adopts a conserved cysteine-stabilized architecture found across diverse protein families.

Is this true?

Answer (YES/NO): NO